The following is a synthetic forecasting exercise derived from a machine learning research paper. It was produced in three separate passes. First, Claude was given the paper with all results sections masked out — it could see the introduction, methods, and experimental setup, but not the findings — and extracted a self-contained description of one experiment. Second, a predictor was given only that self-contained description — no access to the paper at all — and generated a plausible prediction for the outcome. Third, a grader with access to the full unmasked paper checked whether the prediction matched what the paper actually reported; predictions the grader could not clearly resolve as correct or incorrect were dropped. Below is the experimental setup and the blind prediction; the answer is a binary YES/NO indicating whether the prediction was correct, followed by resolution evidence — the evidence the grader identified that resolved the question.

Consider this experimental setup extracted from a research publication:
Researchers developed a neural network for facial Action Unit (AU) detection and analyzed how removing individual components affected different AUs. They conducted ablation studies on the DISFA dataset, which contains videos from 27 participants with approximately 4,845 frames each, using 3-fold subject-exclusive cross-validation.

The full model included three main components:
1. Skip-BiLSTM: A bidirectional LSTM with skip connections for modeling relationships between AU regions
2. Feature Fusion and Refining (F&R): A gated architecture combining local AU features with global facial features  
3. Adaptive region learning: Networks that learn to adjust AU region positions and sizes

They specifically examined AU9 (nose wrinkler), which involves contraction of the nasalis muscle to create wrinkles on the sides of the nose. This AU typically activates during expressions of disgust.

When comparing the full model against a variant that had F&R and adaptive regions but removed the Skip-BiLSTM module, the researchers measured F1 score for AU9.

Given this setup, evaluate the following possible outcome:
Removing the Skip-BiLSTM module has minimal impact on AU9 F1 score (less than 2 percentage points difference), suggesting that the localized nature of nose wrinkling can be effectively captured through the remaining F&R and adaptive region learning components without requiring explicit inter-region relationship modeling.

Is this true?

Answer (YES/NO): YES